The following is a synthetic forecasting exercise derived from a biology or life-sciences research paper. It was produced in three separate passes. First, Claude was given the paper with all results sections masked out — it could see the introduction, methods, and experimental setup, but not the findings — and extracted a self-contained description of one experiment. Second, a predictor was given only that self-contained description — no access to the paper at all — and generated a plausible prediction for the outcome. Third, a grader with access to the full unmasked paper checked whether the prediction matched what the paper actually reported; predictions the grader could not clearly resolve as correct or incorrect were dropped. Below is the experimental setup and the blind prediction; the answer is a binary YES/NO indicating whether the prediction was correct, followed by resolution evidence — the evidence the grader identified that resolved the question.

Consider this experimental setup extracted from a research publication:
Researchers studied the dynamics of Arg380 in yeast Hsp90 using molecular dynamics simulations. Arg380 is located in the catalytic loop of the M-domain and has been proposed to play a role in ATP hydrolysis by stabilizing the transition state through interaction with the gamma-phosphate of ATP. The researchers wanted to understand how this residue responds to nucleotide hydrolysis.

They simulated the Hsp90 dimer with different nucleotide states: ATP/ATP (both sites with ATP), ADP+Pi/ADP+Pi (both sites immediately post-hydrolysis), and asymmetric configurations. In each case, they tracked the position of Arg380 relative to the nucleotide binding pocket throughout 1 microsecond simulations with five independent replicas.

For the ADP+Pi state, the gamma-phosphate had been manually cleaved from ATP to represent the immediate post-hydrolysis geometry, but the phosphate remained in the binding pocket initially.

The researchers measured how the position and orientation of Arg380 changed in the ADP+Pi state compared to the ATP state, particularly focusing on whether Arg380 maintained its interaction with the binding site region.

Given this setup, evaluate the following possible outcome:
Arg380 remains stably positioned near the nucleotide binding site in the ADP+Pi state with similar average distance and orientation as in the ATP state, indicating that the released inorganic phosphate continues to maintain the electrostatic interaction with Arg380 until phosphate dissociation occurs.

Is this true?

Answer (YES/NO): NO